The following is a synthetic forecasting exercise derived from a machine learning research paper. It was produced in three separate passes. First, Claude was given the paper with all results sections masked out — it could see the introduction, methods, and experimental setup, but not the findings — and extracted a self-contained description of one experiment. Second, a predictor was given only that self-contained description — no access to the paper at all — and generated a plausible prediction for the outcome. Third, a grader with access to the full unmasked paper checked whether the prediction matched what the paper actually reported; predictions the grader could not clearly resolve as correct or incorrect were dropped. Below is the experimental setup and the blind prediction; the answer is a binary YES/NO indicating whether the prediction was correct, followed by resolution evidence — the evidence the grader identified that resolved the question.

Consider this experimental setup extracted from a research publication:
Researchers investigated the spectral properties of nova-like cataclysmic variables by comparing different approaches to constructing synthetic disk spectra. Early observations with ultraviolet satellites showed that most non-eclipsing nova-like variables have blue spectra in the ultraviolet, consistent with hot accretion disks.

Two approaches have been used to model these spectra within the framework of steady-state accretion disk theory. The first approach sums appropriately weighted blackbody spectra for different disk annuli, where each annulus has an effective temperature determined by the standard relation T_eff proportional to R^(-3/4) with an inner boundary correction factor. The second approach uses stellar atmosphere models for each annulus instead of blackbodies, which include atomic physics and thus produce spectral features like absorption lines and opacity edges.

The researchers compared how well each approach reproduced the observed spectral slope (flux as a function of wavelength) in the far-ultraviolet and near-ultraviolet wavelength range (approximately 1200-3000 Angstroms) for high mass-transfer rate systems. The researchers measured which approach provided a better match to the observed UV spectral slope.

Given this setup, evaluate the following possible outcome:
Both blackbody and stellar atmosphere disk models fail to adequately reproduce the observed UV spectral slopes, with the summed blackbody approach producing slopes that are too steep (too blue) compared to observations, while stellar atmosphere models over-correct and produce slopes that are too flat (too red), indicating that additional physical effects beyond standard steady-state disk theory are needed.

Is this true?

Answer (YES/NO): NO